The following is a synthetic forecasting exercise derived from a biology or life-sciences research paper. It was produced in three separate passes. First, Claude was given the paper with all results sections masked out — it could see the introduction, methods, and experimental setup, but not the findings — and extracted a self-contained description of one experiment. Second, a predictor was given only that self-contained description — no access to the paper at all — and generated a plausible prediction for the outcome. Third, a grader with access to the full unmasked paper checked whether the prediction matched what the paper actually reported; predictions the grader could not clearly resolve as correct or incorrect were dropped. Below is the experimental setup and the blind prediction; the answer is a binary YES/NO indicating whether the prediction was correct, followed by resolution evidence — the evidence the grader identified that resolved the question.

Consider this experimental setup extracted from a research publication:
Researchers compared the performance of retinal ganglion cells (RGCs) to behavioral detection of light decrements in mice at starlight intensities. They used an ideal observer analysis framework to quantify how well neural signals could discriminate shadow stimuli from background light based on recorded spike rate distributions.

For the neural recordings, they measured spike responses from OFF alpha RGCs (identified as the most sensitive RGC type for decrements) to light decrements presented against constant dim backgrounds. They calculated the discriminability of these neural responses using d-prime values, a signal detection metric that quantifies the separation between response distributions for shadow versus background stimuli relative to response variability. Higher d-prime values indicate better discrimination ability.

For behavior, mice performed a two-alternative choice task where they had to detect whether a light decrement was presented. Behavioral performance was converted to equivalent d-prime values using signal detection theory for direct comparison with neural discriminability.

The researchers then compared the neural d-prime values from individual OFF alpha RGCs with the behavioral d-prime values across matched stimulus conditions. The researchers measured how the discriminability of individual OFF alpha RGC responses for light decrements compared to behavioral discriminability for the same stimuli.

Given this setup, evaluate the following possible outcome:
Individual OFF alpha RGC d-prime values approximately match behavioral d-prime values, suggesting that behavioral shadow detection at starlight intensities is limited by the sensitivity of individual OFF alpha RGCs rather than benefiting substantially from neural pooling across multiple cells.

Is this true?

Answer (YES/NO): NO